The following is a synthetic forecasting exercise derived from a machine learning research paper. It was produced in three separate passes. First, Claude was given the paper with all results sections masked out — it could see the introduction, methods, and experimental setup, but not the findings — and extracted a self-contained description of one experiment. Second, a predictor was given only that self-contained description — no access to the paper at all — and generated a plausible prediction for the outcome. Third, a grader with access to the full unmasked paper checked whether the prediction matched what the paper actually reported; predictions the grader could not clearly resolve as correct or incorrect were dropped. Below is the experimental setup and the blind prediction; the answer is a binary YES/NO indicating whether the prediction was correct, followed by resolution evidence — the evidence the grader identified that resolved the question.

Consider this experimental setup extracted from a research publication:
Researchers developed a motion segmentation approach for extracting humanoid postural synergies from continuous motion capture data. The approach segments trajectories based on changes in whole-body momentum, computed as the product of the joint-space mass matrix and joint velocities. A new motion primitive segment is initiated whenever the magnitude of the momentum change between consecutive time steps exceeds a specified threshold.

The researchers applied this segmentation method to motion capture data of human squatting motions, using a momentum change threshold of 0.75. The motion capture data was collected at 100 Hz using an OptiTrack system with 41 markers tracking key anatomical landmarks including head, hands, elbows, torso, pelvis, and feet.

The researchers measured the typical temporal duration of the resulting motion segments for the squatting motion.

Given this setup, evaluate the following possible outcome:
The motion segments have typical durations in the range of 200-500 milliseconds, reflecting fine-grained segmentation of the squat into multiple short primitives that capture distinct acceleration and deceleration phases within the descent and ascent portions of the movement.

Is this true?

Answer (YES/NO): NO